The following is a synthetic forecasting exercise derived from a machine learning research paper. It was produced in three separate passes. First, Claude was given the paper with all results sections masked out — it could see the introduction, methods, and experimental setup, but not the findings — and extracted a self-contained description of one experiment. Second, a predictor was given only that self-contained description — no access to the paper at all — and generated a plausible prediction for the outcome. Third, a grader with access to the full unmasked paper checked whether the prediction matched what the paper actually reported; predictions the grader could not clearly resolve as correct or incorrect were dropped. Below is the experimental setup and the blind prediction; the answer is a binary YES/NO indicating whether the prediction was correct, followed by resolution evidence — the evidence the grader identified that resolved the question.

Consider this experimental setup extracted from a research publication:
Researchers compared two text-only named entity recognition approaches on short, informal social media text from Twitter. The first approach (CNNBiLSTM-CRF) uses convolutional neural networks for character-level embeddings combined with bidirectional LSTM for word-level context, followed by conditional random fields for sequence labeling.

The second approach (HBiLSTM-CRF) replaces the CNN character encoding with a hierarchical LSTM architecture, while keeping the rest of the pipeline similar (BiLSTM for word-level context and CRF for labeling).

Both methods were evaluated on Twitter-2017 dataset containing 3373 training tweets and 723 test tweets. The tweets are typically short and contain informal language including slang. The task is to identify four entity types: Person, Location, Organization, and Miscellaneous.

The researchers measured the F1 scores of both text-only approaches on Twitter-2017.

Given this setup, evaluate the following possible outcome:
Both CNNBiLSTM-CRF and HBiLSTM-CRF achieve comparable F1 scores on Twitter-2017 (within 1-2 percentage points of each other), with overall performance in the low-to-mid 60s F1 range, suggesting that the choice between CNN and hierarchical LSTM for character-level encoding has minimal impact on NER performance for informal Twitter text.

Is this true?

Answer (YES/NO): NO